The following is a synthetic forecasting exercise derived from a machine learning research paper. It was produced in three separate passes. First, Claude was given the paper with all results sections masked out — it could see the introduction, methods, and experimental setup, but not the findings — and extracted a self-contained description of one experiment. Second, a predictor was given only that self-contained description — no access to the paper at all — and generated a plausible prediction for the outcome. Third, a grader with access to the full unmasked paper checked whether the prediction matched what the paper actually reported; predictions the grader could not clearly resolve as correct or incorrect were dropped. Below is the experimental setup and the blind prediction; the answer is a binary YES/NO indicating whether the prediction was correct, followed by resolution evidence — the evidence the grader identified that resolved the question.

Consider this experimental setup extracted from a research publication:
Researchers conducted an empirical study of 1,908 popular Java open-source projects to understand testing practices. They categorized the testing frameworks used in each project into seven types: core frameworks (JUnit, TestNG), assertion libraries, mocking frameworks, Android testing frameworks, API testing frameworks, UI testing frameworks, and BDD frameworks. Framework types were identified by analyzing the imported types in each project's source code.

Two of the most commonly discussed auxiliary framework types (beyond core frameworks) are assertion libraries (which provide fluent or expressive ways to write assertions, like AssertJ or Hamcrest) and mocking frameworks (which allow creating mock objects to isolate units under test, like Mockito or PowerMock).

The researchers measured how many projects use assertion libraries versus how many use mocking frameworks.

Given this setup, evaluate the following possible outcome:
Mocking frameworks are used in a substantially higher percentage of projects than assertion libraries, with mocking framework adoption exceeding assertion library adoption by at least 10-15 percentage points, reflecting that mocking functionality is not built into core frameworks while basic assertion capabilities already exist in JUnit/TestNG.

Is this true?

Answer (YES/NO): NO